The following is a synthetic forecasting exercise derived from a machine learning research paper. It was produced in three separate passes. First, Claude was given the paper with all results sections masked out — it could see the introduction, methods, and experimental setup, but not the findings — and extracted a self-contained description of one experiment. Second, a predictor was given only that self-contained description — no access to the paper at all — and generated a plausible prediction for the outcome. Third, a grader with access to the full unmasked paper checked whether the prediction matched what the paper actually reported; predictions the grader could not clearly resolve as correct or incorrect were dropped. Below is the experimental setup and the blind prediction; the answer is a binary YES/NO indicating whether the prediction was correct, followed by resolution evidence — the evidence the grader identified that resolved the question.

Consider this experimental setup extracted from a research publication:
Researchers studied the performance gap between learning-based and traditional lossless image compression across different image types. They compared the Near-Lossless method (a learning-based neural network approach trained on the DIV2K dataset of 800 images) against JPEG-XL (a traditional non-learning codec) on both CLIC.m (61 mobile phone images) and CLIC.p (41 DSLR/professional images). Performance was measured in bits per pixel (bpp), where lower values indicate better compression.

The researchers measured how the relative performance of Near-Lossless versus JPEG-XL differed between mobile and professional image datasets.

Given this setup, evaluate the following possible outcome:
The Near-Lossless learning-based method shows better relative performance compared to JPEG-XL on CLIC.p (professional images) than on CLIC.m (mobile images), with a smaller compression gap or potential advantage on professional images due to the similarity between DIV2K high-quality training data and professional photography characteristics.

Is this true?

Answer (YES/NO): YES